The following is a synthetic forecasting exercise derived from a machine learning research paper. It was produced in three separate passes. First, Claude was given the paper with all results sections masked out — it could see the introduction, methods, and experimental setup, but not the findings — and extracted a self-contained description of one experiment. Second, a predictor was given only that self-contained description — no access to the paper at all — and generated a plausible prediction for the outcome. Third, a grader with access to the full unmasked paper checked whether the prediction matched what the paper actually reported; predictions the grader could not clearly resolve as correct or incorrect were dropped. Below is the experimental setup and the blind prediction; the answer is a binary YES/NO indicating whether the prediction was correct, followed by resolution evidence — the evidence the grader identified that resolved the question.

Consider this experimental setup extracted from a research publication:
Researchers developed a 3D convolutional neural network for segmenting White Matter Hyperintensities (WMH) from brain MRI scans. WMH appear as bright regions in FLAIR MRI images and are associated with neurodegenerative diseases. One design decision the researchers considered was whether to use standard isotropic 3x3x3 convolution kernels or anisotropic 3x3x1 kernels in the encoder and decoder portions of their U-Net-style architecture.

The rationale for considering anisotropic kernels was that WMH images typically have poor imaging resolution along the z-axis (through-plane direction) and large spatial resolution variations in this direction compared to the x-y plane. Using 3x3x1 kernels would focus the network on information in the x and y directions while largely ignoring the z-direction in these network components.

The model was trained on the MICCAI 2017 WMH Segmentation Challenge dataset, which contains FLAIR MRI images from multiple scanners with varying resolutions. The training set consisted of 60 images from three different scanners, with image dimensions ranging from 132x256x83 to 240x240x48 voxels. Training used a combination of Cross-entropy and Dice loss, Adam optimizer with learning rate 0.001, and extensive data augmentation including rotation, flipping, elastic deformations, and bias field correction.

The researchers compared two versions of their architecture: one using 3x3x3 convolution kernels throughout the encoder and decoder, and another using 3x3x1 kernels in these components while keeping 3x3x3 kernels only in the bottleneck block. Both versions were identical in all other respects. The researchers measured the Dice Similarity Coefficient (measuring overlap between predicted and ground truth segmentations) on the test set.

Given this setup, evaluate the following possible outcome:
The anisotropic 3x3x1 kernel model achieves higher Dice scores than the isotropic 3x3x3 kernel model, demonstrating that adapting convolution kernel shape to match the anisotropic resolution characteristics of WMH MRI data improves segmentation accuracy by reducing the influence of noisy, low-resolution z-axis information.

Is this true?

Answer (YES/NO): YES